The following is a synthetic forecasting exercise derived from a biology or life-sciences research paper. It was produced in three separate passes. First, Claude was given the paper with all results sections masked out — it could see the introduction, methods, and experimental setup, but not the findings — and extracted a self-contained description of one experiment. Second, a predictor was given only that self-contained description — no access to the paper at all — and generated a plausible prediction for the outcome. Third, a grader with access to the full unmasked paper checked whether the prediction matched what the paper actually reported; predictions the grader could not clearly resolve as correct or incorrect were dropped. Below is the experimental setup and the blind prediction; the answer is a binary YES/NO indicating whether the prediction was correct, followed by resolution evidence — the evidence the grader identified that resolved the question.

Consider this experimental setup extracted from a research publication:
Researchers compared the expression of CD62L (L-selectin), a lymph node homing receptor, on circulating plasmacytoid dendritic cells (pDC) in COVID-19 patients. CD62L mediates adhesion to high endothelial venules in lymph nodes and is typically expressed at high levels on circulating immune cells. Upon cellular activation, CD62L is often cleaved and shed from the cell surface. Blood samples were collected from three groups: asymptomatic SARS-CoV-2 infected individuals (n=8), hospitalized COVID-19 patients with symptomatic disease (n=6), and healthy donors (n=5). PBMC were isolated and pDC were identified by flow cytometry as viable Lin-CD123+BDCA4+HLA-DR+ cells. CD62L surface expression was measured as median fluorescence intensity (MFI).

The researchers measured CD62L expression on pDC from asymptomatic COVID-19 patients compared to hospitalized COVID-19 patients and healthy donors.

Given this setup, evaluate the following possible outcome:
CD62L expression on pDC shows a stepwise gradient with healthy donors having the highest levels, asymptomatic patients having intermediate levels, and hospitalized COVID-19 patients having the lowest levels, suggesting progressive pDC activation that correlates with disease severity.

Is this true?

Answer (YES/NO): NO